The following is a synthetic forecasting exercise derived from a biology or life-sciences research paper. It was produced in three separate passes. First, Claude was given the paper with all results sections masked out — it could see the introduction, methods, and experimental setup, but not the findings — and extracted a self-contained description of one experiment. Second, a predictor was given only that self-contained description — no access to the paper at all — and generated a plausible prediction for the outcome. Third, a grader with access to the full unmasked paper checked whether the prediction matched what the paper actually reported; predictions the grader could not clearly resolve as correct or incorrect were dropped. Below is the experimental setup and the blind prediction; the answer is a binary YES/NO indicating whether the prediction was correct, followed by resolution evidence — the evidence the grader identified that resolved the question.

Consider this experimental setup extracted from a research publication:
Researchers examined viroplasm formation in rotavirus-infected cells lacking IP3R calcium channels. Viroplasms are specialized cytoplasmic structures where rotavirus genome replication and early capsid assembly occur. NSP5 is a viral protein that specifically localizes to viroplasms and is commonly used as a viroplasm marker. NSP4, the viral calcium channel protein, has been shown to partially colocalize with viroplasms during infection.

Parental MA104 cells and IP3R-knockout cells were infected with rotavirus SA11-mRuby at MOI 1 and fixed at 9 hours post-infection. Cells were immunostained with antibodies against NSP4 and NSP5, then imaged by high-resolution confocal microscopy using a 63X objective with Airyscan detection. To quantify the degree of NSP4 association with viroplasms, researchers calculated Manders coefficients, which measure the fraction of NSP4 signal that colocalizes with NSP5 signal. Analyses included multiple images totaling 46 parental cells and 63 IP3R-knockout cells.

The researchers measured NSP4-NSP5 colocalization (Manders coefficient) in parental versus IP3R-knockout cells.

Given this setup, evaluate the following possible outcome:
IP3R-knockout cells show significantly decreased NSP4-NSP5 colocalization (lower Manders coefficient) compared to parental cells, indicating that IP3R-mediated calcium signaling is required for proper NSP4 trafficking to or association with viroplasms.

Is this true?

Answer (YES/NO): NO